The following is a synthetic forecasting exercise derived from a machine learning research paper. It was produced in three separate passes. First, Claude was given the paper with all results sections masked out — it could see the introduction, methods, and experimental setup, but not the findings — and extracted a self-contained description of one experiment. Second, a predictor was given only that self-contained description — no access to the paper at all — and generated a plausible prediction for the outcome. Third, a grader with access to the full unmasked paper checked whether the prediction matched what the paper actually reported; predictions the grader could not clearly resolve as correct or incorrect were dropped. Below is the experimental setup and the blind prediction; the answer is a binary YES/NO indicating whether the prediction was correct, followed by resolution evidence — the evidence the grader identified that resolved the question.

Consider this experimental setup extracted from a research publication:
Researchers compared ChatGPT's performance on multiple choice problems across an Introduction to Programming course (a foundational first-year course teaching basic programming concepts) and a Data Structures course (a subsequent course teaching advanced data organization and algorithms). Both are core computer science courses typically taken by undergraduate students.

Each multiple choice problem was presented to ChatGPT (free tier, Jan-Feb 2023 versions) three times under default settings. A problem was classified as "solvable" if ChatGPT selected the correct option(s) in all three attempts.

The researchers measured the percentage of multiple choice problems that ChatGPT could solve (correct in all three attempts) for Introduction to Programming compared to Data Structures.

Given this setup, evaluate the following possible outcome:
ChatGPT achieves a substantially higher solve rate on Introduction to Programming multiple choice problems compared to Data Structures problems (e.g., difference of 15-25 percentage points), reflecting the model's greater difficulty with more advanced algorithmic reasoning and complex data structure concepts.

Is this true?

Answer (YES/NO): NO